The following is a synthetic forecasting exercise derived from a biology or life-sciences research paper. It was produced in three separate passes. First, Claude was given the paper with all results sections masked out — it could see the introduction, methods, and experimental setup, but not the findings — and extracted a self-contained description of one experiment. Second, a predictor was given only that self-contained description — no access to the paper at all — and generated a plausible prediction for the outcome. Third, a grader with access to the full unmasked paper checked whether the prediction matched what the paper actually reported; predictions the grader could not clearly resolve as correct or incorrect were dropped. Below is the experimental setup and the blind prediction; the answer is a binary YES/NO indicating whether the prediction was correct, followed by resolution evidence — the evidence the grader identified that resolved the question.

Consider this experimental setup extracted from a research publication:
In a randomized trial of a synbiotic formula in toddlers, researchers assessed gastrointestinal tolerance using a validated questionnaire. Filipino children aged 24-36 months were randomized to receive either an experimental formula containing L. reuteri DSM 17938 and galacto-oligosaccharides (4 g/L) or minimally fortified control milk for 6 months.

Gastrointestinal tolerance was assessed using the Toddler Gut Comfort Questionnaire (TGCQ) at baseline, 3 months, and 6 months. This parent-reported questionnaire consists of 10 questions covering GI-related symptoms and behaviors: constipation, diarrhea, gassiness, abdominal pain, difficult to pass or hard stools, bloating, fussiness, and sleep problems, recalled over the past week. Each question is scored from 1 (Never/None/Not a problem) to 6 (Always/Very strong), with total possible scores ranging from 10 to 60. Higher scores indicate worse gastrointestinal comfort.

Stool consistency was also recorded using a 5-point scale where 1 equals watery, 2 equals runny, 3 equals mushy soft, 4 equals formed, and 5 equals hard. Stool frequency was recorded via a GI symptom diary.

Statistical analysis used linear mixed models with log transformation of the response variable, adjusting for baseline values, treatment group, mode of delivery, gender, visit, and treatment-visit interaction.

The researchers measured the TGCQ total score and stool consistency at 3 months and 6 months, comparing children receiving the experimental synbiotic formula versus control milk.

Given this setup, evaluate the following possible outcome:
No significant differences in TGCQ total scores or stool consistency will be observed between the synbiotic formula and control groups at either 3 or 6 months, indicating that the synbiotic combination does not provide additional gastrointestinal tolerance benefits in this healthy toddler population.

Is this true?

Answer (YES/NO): NO